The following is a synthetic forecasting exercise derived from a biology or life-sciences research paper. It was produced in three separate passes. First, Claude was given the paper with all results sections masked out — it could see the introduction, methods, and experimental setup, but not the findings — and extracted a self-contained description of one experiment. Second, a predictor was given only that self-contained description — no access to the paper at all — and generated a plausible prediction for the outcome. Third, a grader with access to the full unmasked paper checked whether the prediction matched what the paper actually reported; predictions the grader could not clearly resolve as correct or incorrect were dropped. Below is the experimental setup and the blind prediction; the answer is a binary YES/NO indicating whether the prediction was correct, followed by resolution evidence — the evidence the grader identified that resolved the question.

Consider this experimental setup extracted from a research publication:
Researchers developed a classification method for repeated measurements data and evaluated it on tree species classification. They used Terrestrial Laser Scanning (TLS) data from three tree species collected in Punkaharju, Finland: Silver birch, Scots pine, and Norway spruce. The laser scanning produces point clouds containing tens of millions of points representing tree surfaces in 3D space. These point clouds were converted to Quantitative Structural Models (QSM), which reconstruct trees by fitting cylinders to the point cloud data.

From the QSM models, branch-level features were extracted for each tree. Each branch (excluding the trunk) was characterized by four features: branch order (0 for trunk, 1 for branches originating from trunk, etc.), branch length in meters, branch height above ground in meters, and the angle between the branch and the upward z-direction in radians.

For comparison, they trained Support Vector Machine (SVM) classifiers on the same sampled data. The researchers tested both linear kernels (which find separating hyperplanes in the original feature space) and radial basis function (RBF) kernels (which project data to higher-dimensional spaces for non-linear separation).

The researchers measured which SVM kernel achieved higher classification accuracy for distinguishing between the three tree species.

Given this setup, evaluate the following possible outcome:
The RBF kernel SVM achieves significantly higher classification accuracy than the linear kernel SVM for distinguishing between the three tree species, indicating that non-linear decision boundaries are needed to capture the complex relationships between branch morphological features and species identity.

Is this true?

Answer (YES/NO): NO